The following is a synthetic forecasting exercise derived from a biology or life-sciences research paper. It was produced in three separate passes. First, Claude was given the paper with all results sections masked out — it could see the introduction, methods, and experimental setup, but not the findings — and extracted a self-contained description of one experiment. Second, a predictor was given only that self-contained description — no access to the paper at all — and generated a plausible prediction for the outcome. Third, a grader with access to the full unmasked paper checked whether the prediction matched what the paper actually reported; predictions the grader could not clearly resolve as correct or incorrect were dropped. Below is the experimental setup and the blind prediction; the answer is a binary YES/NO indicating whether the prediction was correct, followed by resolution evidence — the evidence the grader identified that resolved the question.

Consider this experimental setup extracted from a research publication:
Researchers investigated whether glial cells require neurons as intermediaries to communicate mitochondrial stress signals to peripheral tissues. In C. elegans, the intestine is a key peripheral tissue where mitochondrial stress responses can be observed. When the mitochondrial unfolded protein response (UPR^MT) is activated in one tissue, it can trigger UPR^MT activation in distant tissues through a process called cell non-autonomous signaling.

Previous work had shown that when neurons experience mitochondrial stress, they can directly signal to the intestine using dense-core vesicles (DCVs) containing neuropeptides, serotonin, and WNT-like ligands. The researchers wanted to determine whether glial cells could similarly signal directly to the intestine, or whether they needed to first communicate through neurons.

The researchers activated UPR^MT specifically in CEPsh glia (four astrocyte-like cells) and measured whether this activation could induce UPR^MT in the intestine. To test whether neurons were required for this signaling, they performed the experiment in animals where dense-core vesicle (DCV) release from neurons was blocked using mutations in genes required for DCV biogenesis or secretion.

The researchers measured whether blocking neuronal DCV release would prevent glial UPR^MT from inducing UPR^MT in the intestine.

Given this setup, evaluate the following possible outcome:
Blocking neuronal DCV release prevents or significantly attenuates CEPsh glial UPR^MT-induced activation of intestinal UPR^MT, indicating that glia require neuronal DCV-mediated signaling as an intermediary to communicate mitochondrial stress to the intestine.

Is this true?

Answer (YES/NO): YES